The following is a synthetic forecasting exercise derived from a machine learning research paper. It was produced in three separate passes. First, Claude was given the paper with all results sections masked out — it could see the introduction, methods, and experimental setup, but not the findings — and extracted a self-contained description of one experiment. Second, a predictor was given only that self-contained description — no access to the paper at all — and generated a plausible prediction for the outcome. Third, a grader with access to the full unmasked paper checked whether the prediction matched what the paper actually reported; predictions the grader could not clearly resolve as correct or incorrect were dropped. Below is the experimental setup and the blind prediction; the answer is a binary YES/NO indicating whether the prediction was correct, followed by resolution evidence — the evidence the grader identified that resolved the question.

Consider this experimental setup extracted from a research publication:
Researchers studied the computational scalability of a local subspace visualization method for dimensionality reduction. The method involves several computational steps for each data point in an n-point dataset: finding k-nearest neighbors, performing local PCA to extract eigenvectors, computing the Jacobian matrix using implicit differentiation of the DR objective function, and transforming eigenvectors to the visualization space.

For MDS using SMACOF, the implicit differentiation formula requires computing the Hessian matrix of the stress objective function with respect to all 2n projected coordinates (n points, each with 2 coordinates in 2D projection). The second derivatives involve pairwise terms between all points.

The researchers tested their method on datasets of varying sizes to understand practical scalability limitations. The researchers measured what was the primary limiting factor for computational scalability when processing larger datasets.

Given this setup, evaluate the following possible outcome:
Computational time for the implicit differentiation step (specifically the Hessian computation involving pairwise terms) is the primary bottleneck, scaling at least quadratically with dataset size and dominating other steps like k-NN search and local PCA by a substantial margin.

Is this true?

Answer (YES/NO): NO